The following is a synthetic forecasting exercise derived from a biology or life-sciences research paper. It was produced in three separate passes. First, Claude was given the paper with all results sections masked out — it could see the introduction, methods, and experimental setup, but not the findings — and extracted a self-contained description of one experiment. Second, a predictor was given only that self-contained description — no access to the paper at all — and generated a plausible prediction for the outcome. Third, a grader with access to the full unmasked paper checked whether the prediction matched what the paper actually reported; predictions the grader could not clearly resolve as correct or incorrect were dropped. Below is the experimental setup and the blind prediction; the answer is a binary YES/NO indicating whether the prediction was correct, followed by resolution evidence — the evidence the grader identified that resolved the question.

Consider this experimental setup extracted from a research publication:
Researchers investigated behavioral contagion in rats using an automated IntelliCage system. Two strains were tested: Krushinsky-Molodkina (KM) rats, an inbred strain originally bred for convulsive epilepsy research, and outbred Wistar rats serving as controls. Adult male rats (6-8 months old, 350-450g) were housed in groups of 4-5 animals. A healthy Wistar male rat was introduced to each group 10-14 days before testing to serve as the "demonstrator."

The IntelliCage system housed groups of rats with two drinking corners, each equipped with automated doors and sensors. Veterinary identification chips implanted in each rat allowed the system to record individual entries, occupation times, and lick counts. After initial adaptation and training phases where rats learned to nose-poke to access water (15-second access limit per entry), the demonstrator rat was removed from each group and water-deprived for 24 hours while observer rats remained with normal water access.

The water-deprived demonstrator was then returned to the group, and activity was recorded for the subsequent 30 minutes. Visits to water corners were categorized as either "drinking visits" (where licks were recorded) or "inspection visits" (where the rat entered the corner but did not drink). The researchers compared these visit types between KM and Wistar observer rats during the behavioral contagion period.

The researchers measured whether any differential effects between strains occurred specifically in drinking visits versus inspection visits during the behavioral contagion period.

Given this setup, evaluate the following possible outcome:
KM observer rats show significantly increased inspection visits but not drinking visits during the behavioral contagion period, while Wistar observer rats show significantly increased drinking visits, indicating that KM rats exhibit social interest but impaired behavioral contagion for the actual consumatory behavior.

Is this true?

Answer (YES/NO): NO